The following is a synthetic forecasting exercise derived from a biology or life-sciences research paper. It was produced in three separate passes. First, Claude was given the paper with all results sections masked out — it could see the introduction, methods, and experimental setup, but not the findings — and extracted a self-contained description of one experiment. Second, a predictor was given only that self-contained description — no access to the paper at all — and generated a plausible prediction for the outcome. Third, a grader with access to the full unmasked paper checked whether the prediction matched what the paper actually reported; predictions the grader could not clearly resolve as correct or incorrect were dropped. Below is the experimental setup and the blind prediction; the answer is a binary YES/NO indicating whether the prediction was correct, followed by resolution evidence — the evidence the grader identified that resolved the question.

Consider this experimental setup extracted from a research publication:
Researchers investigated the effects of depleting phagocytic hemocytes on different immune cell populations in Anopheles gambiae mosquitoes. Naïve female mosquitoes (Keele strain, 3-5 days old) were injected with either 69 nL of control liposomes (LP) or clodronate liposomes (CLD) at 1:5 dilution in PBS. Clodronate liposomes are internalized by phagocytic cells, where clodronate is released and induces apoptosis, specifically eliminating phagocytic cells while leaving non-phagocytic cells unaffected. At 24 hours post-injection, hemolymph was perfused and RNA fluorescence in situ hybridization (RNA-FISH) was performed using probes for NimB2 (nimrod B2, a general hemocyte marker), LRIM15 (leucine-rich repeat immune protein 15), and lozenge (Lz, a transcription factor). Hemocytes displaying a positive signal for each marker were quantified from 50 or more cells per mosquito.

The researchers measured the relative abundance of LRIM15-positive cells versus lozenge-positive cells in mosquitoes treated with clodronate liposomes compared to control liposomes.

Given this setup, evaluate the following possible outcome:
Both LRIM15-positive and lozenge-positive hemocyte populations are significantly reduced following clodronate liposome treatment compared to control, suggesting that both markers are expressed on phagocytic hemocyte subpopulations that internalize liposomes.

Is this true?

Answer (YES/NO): YES